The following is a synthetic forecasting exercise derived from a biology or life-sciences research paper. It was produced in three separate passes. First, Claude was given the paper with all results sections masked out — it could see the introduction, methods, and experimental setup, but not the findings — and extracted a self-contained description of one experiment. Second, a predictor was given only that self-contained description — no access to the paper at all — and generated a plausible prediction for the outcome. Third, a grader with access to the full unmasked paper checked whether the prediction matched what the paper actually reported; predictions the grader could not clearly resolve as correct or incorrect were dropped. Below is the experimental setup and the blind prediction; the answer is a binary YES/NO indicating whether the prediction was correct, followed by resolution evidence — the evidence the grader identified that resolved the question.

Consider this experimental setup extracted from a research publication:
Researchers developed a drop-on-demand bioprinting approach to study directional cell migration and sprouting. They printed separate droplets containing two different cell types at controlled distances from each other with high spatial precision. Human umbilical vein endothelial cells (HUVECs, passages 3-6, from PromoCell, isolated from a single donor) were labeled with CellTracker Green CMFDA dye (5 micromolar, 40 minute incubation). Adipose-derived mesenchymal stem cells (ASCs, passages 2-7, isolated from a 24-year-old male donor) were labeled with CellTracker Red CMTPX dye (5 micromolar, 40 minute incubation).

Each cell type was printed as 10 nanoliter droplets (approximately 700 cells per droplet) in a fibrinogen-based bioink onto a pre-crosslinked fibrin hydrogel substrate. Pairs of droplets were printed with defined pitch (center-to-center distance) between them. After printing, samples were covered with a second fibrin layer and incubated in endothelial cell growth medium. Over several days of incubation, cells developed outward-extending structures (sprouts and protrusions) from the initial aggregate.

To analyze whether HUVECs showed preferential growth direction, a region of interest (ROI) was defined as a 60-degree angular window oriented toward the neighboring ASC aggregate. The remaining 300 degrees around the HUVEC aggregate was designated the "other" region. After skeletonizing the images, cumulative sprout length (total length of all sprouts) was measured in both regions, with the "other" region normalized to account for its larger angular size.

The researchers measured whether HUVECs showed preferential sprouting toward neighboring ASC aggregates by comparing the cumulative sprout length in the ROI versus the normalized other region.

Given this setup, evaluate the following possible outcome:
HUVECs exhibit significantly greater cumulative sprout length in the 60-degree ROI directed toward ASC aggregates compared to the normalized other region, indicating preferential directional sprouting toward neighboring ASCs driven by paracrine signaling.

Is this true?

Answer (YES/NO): NO